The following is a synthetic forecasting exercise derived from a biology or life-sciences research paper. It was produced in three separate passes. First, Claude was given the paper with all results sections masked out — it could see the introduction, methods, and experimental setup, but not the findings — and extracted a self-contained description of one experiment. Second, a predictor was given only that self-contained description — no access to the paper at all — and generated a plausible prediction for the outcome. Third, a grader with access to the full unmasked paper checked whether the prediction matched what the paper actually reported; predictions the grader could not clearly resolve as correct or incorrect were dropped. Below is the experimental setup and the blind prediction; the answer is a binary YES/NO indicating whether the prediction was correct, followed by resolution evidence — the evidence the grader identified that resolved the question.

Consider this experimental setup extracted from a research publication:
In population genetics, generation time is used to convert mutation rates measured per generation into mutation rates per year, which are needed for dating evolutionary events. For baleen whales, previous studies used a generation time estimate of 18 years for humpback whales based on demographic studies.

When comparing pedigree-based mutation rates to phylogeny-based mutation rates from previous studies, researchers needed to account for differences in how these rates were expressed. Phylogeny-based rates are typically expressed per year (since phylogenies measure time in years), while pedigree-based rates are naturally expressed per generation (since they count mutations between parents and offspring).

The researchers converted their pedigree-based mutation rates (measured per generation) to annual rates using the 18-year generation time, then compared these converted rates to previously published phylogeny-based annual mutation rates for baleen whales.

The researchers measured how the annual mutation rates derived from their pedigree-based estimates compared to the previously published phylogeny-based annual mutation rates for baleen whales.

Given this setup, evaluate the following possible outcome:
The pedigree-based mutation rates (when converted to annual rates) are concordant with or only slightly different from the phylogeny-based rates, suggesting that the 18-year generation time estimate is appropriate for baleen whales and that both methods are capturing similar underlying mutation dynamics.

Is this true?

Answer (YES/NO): NO